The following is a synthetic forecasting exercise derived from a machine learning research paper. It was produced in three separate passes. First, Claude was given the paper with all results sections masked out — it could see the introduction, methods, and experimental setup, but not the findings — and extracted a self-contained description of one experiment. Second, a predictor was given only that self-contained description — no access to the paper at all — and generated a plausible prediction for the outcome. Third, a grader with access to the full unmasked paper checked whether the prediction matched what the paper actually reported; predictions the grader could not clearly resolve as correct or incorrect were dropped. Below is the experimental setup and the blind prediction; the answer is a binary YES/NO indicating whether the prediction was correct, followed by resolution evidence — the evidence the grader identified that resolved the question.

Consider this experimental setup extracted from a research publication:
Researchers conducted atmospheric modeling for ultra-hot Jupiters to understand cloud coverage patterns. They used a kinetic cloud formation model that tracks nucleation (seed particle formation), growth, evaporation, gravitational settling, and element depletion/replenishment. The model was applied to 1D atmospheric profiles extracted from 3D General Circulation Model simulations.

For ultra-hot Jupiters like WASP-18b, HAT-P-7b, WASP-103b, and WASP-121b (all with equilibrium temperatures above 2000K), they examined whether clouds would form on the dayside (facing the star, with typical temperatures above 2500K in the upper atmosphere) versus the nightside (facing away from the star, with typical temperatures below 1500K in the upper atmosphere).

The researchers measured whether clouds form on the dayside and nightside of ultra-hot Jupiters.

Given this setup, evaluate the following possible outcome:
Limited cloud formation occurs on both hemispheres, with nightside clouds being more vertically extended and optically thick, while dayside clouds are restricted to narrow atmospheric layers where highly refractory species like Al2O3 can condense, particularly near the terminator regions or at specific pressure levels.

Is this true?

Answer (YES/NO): NO